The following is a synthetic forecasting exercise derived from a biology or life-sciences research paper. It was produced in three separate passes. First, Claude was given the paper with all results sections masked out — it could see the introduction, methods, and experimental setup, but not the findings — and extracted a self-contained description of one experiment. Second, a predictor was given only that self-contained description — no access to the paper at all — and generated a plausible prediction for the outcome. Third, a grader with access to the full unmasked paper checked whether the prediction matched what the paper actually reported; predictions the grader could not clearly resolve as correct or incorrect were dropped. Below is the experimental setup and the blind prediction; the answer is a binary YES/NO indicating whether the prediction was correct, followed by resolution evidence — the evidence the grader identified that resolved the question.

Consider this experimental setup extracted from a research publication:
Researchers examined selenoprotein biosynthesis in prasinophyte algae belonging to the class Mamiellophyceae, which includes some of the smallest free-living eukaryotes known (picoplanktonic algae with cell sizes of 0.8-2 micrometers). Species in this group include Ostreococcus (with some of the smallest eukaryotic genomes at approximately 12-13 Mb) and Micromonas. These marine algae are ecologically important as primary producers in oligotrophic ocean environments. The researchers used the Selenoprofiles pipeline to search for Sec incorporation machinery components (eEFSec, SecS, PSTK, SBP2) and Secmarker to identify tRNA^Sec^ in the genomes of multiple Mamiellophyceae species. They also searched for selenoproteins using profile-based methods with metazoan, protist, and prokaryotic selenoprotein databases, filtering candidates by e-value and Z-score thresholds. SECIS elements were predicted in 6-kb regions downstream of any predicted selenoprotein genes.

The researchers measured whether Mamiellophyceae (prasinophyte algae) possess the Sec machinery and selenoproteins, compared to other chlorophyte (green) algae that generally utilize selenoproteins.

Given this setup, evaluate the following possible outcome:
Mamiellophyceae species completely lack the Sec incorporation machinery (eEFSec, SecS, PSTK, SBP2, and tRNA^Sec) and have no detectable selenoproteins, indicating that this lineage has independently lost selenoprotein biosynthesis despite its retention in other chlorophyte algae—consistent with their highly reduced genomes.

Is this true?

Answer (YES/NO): NO